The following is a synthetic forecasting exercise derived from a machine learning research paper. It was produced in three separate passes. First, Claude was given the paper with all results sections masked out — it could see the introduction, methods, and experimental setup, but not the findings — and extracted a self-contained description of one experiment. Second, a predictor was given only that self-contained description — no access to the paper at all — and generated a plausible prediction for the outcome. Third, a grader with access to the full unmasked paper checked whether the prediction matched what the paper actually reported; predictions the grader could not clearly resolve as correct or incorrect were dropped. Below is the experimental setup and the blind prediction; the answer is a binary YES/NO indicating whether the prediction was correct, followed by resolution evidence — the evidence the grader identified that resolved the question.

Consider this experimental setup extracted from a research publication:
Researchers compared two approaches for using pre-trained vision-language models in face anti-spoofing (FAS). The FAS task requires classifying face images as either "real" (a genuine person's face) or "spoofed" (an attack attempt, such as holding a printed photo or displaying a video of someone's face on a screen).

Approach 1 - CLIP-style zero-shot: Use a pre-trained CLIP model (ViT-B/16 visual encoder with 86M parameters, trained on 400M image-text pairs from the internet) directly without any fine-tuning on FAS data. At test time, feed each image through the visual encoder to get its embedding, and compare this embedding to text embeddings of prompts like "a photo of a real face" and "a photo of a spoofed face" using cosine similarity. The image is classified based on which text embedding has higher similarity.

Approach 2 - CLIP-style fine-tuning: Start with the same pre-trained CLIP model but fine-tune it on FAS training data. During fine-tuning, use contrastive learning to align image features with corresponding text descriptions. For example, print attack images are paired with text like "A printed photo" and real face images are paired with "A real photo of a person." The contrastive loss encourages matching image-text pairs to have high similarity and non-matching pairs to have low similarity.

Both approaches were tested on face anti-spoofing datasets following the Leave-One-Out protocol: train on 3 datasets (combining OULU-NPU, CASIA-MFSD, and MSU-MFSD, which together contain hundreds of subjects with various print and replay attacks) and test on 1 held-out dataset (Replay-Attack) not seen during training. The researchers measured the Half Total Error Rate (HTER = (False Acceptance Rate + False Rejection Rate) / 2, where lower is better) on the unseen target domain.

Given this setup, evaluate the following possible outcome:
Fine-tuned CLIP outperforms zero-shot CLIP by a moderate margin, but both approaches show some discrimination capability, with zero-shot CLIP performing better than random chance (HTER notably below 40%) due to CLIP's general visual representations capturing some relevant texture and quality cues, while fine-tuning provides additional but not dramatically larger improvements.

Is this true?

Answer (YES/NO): NO